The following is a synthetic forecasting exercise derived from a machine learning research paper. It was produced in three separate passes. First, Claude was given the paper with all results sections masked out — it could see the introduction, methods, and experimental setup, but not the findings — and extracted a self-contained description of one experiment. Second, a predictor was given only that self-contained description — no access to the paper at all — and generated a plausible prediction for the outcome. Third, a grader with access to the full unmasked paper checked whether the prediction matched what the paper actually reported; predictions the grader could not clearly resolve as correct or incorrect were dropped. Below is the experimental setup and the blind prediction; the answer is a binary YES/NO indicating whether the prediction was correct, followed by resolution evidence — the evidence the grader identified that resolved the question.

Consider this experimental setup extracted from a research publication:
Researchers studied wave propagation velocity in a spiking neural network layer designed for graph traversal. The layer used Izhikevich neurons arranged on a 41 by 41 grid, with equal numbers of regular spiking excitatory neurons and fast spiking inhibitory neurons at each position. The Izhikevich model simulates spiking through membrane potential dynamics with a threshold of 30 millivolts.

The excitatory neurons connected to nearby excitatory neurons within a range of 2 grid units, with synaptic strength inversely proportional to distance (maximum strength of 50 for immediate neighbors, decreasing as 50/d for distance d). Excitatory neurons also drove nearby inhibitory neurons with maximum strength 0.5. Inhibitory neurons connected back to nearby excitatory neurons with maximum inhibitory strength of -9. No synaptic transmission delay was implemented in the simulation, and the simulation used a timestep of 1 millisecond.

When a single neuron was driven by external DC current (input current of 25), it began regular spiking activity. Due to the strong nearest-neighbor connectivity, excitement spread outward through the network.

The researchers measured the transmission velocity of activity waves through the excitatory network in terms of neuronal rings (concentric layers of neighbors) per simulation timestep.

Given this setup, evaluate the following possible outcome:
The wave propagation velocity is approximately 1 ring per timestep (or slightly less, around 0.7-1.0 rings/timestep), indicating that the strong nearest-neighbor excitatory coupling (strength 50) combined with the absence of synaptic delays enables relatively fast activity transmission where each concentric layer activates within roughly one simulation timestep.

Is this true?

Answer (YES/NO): YES